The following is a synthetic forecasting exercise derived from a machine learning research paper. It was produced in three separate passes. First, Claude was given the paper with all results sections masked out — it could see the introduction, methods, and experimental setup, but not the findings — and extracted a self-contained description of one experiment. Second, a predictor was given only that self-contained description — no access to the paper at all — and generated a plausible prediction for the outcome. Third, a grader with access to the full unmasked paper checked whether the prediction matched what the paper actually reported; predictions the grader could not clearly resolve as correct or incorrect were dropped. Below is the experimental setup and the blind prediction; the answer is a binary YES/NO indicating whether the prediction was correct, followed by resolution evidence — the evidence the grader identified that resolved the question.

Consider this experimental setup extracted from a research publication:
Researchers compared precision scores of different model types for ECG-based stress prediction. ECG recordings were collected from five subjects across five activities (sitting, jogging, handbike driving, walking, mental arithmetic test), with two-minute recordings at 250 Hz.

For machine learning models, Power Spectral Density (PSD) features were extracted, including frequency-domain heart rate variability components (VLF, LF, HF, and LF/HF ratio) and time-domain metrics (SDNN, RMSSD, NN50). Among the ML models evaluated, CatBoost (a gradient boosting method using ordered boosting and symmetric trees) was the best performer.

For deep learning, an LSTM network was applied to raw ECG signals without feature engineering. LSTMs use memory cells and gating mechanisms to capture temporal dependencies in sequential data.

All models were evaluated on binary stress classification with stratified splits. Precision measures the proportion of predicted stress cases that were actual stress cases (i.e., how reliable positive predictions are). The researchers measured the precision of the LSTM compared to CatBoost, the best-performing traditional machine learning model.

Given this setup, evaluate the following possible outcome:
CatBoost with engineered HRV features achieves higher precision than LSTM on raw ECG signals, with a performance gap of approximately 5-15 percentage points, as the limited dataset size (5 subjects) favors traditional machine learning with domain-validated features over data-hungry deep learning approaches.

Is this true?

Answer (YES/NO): NO